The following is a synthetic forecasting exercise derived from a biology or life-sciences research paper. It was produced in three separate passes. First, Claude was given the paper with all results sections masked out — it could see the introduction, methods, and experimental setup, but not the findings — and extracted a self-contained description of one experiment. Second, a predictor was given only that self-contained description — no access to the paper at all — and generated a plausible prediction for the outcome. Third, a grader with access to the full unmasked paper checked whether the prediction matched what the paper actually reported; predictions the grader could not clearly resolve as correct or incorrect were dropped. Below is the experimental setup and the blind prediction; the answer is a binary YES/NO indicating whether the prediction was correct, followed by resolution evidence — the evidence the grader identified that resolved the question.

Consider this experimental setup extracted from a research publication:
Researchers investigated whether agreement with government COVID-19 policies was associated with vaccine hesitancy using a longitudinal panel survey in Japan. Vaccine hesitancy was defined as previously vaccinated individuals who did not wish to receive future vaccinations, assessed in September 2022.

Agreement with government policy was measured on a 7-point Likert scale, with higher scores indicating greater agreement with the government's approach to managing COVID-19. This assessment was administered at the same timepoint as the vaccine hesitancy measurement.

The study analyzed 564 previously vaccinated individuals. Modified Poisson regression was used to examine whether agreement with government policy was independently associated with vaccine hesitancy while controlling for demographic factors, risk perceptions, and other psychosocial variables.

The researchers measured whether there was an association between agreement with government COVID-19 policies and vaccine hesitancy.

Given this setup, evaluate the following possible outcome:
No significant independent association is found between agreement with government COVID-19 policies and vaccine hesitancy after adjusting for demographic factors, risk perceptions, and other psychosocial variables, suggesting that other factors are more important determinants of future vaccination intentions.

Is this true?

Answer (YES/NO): NO